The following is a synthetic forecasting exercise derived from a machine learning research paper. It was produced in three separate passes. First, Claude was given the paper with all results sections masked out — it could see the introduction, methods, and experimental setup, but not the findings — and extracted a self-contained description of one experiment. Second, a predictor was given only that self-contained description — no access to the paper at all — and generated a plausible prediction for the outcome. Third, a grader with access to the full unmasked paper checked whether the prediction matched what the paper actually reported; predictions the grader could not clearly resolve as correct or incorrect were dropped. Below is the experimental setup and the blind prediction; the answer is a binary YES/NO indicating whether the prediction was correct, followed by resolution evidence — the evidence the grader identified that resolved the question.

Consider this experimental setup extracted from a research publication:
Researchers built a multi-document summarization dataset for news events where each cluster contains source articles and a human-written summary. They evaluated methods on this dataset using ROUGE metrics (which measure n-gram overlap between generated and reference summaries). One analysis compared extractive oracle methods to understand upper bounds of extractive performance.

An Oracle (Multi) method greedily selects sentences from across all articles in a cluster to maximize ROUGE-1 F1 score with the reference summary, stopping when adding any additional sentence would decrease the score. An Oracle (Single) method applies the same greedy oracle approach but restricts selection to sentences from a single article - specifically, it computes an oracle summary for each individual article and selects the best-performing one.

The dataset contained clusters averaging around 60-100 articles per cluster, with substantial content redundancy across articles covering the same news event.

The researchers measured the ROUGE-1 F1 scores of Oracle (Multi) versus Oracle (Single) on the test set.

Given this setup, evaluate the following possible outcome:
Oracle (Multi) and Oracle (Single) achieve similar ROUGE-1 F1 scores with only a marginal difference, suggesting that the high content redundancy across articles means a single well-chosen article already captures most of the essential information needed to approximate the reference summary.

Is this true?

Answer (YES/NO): YES